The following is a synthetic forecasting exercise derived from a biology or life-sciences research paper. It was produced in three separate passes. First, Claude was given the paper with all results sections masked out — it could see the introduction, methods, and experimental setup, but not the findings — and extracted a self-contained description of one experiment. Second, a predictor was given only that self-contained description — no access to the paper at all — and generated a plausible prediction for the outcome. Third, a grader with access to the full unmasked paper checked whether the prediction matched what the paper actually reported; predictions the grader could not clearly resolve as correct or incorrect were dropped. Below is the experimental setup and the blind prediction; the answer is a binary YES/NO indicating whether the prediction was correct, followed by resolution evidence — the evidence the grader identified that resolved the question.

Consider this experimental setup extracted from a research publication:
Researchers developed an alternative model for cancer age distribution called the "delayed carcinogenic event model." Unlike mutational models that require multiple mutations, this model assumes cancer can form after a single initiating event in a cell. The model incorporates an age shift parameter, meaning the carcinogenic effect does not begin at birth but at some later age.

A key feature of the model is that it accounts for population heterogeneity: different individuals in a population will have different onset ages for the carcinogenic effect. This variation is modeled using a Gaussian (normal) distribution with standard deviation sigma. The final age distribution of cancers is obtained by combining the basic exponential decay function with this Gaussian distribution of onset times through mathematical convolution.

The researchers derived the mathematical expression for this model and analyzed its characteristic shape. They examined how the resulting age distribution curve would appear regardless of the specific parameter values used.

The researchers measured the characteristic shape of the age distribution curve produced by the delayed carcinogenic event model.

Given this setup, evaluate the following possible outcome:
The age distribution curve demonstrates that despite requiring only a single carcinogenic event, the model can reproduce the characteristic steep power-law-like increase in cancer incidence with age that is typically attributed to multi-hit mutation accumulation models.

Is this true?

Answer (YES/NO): NO